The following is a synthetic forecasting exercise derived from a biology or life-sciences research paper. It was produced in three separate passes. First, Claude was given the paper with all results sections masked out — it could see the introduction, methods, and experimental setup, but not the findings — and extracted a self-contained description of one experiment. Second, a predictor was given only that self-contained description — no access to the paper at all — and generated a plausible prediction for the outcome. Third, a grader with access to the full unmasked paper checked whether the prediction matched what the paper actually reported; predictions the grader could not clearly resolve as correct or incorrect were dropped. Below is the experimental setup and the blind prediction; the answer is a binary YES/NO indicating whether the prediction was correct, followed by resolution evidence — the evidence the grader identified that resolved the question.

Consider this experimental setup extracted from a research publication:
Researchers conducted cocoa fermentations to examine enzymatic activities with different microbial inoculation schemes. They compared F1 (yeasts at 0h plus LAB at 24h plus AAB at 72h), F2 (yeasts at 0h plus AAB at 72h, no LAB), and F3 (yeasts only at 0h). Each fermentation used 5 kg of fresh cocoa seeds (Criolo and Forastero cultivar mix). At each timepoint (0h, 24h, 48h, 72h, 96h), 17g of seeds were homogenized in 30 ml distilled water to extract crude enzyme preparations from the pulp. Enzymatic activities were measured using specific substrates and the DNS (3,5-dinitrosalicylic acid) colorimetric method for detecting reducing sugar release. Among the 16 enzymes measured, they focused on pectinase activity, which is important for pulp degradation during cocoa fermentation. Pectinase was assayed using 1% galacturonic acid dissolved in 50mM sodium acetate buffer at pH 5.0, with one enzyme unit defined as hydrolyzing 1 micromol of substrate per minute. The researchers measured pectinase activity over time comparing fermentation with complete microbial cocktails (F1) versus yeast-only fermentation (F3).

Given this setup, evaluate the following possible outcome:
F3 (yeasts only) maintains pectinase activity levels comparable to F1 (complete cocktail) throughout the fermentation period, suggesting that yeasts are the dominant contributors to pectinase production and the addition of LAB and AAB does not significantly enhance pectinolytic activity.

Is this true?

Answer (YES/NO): NO